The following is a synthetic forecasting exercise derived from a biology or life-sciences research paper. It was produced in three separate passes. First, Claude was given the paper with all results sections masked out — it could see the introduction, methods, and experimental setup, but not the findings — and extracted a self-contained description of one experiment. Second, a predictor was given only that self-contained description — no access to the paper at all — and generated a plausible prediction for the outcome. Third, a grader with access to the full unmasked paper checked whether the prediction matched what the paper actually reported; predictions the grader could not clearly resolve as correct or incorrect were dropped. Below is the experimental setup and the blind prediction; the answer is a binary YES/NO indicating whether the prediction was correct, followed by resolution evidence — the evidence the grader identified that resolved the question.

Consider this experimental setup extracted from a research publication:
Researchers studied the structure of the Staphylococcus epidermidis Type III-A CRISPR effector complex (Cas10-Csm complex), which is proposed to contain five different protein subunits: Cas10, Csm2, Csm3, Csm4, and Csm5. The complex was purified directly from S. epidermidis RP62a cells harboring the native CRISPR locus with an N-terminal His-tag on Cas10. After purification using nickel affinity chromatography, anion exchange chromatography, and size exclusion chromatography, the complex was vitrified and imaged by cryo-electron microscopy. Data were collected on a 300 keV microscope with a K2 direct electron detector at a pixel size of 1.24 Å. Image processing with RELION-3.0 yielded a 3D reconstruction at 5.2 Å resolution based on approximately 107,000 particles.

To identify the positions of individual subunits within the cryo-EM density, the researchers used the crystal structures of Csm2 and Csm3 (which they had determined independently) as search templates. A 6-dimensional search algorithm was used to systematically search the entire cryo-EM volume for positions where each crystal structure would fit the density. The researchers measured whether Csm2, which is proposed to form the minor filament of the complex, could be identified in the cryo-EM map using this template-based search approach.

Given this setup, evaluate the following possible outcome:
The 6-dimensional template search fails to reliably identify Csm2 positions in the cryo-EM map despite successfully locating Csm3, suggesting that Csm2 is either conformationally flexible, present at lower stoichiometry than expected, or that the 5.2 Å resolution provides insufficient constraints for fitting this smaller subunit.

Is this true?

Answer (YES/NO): YES